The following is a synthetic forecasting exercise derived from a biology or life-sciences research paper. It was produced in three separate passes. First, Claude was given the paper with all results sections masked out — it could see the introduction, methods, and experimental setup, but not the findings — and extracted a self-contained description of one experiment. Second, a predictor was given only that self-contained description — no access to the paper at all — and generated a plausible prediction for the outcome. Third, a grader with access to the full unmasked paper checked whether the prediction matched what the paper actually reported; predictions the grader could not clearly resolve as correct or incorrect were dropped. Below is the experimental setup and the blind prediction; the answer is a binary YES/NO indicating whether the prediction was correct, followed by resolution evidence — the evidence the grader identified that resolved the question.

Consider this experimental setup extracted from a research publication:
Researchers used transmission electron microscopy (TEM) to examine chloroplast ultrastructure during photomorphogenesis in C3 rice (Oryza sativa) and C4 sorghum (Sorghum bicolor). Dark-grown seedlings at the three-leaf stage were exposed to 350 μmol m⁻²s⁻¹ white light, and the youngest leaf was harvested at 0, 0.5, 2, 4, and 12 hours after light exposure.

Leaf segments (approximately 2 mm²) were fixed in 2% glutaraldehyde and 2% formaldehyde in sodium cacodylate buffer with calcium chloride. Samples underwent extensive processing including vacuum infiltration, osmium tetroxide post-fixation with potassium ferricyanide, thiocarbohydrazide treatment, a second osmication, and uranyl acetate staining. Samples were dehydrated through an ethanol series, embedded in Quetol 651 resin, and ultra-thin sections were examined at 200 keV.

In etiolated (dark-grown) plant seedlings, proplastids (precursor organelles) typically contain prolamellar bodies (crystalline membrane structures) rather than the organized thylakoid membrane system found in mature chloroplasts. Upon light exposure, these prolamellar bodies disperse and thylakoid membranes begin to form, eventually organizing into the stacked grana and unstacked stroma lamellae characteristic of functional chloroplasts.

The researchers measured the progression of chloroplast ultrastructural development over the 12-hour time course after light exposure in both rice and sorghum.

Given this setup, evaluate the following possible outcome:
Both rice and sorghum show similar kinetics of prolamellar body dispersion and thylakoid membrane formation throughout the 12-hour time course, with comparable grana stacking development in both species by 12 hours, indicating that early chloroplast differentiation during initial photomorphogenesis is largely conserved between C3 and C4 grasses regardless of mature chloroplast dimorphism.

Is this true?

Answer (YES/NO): NO